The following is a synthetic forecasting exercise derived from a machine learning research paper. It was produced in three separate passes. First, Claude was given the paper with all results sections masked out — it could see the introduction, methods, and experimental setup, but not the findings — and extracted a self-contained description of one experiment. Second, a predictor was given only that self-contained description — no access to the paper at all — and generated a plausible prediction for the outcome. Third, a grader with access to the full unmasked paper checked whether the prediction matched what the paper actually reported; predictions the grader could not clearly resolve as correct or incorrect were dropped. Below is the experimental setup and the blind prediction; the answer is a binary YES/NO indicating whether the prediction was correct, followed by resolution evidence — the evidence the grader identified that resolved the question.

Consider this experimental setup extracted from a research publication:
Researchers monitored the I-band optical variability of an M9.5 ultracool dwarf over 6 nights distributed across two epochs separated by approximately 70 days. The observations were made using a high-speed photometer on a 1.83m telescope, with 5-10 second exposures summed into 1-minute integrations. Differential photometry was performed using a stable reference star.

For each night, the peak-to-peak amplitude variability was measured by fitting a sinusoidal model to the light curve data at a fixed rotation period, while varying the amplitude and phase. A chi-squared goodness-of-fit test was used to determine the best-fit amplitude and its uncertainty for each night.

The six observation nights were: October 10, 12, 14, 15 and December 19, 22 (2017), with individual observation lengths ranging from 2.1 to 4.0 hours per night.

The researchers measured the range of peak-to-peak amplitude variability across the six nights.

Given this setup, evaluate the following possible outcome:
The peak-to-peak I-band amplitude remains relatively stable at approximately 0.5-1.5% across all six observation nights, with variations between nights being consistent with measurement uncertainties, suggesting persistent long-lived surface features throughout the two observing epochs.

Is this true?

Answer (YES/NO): NO